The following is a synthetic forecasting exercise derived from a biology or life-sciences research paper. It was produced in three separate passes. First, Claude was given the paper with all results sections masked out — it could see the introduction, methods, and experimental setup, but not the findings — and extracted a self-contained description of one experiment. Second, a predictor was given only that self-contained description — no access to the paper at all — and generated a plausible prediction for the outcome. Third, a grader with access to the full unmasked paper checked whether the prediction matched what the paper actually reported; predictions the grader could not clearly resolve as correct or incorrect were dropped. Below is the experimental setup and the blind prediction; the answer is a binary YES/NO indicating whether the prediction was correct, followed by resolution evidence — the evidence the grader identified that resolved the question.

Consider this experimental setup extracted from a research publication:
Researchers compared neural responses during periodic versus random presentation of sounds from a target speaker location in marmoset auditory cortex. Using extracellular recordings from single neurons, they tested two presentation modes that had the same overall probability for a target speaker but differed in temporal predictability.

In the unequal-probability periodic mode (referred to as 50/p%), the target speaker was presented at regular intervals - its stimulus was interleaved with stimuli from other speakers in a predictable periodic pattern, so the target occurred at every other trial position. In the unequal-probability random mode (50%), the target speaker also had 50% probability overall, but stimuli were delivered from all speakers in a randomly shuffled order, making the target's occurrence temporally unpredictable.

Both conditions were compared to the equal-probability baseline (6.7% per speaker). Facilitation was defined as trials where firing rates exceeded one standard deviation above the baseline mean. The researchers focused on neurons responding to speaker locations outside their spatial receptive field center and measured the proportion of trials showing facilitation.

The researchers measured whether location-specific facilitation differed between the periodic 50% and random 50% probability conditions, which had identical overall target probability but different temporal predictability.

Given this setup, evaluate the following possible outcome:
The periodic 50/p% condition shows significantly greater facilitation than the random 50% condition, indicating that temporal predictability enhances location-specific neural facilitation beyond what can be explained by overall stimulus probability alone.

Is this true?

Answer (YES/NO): NO